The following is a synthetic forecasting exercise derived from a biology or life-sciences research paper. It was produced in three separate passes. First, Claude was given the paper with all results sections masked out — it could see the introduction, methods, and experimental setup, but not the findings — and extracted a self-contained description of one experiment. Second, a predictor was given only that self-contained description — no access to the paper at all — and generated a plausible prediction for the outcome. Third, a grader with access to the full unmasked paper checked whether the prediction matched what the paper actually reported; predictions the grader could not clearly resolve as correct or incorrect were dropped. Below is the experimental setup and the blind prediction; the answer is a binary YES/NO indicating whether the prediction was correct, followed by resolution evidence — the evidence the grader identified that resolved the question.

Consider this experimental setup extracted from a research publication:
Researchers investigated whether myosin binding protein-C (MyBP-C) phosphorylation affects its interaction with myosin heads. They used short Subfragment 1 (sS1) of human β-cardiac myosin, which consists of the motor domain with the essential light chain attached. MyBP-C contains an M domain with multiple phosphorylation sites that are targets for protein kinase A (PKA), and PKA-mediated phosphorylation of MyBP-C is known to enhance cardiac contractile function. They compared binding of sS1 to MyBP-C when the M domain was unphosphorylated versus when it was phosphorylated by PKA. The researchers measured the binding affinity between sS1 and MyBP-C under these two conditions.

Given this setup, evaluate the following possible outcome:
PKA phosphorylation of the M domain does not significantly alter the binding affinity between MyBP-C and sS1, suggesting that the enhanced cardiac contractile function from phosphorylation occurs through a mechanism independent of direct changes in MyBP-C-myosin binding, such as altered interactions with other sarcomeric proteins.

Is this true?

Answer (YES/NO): NO